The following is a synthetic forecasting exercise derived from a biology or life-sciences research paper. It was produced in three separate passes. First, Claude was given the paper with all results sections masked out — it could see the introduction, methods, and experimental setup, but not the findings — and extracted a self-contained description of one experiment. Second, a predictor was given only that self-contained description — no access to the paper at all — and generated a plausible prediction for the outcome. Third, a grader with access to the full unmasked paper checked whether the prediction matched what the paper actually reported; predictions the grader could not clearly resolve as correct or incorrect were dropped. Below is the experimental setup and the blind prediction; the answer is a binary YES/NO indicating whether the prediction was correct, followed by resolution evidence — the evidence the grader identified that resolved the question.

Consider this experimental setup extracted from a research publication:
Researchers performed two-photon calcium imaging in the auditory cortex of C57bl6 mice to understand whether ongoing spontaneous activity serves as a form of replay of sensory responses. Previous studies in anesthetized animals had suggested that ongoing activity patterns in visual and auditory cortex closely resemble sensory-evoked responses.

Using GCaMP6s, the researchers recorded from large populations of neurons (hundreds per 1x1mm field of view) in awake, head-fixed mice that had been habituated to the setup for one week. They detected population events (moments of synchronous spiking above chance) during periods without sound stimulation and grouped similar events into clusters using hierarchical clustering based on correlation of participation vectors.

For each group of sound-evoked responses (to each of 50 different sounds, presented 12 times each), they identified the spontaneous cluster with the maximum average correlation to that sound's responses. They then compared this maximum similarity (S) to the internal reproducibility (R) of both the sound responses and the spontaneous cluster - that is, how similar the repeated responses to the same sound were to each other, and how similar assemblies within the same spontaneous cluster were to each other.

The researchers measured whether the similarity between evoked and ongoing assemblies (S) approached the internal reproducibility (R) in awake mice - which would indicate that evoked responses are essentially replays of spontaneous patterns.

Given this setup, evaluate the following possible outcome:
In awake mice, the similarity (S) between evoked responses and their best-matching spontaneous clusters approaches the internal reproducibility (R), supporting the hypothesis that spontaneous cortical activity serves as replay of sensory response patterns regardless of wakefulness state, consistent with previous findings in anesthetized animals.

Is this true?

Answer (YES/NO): NO